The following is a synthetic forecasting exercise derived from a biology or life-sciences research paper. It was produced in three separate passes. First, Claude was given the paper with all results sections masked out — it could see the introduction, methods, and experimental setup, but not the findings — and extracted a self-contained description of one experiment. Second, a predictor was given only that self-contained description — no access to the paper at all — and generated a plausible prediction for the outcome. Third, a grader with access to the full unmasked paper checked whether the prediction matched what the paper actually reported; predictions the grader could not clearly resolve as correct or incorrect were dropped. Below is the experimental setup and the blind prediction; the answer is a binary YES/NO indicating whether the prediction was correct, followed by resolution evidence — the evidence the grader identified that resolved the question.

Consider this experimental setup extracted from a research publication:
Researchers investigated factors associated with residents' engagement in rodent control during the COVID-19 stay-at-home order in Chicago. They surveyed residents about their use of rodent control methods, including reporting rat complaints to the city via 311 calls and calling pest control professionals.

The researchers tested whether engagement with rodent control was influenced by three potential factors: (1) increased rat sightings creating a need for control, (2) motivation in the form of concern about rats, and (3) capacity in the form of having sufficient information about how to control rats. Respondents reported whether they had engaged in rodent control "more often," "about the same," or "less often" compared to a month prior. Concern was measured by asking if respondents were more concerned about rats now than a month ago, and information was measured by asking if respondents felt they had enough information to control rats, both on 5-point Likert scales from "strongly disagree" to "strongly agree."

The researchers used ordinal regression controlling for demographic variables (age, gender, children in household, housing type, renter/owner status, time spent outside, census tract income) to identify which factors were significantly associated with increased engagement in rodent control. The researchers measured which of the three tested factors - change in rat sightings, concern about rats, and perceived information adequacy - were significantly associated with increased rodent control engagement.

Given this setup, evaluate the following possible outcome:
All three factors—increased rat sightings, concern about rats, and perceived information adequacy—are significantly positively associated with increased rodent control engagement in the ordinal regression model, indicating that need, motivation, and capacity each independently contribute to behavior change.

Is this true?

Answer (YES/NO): YES